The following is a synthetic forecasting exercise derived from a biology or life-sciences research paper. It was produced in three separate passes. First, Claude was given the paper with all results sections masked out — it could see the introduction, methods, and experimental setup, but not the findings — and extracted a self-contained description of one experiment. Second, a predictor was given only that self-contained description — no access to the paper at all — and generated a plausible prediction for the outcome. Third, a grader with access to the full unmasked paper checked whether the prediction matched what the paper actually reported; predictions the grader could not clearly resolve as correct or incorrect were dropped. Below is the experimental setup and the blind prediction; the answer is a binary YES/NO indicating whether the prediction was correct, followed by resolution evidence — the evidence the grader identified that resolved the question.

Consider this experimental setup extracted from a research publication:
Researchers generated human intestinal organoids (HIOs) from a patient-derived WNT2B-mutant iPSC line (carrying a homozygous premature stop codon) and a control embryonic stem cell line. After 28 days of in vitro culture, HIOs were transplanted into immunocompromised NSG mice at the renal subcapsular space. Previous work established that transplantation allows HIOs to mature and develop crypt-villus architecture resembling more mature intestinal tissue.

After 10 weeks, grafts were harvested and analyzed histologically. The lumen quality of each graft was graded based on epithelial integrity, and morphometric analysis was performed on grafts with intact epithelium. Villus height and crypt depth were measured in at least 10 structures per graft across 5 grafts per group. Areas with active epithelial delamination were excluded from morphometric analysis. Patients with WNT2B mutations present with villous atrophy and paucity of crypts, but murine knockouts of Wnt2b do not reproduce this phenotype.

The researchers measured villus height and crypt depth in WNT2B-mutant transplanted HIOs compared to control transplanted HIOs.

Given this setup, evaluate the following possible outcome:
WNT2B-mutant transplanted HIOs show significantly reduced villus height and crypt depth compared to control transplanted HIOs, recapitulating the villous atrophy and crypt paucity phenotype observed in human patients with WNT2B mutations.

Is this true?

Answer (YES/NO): YES